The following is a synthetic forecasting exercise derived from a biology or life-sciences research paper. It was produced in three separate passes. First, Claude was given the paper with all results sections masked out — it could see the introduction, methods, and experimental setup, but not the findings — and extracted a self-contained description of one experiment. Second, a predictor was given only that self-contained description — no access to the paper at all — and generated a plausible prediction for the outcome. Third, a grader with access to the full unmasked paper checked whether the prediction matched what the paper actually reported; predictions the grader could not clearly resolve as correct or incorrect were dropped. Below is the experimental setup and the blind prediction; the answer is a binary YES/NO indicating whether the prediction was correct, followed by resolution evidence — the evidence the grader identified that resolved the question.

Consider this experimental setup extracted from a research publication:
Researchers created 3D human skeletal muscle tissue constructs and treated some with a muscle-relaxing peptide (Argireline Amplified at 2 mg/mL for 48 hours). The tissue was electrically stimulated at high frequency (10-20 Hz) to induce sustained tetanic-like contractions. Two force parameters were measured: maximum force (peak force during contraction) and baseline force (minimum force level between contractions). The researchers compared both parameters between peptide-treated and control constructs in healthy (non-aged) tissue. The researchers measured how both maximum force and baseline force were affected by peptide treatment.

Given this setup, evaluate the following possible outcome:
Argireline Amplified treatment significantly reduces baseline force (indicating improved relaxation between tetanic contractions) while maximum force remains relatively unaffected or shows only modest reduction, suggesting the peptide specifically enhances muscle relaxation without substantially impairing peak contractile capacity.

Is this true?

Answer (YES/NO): NO